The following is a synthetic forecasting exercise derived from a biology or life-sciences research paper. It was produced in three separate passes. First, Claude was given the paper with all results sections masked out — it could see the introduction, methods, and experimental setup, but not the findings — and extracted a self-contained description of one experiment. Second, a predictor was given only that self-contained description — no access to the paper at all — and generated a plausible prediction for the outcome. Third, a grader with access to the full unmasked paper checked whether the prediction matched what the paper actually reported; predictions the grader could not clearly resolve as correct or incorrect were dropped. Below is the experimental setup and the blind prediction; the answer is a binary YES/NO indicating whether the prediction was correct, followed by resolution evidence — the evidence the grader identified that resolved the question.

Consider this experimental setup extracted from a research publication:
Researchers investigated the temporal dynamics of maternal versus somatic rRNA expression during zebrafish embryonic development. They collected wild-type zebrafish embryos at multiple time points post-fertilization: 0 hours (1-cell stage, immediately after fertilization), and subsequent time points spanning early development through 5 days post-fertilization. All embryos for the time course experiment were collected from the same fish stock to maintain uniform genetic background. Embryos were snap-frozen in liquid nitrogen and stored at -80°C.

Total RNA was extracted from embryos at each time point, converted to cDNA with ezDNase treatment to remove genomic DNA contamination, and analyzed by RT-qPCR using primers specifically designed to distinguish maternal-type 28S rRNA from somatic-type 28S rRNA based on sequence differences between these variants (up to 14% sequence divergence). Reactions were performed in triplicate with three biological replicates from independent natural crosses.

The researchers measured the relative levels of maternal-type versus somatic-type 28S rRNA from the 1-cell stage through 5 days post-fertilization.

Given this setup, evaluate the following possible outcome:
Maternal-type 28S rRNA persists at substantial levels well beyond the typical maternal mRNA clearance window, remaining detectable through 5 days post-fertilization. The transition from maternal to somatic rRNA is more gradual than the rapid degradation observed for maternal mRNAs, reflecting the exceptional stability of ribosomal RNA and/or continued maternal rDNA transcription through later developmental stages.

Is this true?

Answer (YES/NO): YES